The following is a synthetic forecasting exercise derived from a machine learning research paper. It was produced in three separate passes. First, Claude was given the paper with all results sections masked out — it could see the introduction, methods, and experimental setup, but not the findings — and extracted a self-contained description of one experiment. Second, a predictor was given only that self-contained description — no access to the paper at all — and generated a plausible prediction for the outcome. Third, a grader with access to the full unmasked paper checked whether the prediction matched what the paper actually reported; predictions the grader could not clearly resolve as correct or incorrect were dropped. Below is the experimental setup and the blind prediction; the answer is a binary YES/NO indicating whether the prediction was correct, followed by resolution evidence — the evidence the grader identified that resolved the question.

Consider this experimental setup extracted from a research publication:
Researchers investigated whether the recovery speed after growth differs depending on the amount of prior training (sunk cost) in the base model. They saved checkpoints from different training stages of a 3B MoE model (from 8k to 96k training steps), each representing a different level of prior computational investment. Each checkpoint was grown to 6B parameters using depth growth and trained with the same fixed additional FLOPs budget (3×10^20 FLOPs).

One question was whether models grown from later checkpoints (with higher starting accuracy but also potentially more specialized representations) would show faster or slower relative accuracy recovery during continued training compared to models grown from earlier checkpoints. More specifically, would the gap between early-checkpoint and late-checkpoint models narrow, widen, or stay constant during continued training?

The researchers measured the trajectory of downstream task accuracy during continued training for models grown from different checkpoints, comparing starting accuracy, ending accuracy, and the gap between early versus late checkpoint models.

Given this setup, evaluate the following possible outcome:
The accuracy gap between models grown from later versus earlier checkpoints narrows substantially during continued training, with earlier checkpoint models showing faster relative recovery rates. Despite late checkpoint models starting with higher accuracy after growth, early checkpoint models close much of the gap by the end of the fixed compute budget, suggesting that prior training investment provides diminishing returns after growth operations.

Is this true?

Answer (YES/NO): NO